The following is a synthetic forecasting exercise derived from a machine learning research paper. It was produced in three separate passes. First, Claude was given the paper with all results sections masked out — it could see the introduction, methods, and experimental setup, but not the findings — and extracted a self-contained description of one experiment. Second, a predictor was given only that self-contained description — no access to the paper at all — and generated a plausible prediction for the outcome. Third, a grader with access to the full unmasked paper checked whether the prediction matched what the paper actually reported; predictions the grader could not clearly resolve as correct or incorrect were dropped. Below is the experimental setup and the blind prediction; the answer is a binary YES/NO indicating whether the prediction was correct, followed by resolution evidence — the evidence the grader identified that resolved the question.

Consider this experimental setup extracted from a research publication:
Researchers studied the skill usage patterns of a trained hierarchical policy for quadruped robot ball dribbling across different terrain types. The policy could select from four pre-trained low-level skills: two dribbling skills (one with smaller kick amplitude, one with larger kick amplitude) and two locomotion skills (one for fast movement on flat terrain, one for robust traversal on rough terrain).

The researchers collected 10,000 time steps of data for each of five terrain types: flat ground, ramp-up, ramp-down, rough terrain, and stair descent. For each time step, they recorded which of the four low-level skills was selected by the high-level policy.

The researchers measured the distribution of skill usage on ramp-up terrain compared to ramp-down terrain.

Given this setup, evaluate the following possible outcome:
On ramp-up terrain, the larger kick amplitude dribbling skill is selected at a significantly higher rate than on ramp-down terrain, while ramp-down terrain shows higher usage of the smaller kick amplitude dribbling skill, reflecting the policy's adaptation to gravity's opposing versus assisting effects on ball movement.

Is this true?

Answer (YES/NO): NO